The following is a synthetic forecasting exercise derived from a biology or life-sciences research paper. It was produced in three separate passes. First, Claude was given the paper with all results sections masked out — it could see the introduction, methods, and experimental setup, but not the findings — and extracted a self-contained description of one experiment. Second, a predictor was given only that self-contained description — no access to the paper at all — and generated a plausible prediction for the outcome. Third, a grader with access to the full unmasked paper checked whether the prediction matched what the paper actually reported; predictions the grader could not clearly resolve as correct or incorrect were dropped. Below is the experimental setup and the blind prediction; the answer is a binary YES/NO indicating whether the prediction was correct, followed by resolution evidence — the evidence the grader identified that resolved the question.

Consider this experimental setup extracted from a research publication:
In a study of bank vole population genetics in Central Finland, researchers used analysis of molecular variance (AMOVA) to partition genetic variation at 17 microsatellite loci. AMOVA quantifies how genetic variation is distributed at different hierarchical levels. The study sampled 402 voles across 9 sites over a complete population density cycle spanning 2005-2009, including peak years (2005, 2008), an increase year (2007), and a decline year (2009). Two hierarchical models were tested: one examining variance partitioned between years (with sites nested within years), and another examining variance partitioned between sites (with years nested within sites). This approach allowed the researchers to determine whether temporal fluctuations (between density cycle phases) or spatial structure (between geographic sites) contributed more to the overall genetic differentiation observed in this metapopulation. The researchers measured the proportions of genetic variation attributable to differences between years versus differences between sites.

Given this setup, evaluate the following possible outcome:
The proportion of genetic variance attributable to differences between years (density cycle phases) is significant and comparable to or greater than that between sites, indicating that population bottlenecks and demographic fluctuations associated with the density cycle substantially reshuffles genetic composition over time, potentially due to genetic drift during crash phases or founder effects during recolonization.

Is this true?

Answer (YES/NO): NO